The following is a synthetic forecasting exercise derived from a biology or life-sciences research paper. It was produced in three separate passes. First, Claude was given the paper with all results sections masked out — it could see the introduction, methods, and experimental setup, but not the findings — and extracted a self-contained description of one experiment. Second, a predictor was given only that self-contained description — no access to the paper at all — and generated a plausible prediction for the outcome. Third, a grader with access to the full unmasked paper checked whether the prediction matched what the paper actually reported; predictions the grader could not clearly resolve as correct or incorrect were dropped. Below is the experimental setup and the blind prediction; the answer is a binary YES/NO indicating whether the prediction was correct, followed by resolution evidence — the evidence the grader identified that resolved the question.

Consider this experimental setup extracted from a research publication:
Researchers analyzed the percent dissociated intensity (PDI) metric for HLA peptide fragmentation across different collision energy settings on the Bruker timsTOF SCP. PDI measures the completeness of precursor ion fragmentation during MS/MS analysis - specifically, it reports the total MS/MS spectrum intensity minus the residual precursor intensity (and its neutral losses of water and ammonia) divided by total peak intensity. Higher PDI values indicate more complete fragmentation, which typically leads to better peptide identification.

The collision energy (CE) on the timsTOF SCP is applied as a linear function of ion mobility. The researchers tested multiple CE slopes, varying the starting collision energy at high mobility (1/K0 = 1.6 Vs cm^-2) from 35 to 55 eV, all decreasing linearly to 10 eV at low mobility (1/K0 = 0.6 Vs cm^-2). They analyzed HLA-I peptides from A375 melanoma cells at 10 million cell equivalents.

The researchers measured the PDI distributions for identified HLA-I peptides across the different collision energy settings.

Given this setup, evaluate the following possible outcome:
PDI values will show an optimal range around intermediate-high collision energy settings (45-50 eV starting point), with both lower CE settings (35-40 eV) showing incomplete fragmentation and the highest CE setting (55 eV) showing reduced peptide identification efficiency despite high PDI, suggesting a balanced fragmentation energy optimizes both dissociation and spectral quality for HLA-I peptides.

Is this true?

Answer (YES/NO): NO